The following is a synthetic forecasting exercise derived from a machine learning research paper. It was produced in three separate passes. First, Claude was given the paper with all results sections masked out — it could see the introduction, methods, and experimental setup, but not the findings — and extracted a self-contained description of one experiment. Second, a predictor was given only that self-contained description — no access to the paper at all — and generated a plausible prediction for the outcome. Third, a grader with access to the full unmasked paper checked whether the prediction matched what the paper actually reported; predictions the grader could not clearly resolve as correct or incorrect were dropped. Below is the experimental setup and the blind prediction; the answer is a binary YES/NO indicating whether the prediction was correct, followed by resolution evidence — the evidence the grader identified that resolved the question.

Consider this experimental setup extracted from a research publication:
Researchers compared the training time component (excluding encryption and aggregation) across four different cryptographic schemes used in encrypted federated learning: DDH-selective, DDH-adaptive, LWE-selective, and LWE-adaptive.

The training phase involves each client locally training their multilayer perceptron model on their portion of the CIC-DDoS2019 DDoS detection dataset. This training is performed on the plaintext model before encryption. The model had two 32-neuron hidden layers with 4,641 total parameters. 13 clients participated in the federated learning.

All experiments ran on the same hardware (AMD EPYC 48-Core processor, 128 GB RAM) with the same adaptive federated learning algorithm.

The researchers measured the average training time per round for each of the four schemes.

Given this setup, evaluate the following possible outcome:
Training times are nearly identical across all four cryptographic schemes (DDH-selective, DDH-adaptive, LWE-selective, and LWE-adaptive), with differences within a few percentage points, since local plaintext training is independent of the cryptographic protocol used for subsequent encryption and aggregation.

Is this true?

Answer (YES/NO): YES